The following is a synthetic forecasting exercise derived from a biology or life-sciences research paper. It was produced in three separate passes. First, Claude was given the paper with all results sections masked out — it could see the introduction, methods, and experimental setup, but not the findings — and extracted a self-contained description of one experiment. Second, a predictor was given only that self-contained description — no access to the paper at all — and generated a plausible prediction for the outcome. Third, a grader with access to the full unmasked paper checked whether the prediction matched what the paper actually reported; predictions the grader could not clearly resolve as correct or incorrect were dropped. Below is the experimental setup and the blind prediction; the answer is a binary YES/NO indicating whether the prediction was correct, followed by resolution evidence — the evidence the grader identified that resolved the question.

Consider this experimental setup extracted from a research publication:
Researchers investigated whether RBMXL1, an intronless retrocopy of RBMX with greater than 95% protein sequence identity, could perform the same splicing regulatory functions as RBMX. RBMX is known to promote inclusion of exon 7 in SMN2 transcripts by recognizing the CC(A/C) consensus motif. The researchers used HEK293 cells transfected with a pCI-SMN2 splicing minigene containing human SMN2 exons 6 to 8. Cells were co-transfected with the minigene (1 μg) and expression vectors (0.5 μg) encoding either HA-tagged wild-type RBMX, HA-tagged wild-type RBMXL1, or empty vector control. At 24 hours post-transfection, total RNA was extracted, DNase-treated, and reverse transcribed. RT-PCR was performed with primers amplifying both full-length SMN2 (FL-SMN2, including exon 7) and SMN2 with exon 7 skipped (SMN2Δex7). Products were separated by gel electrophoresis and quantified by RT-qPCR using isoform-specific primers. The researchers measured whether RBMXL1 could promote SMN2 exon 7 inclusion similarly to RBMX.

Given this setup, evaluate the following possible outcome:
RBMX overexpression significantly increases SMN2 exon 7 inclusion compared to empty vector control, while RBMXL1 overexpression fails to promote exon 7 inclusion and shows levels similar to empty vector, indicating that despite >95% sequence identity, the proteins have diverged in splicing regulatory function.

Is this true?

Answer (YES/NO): NO